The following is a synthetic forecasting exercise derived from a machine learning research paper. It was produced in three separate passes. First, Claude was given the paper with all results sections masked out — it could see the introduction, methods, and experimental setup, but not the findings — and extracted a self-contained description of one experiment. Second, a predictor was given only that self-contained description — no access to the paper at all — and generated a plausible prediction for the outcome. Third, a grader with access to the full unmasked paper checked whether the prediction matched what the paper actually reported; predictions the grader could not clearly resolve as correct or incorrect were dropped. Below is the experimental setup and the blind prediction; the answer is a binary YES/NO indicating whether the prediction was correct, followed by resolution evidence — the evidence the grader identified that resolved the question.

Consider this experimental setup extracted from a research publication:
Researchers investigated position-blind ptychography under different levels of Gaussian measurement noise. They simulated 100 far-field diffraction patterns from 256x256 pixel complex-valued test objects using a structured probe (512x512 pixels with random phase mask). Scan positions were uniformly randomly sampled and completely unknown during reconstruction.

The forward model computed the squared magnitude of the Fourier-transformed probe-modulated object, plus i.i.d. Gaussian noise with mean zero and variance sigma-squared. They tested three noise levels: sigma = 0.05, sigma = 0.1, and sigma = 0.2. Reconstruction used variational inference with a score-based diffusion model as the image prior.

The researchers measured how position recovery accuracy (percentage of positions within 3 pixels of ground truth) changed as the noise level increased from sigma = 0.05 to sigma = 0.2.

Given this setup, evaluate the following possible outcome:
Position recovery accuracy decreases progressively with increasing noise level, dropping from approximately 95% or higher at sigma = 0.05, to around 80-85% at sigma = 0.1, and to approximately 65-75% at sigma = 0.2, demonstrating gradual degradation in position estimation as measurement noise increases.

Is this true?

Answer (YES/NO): NO